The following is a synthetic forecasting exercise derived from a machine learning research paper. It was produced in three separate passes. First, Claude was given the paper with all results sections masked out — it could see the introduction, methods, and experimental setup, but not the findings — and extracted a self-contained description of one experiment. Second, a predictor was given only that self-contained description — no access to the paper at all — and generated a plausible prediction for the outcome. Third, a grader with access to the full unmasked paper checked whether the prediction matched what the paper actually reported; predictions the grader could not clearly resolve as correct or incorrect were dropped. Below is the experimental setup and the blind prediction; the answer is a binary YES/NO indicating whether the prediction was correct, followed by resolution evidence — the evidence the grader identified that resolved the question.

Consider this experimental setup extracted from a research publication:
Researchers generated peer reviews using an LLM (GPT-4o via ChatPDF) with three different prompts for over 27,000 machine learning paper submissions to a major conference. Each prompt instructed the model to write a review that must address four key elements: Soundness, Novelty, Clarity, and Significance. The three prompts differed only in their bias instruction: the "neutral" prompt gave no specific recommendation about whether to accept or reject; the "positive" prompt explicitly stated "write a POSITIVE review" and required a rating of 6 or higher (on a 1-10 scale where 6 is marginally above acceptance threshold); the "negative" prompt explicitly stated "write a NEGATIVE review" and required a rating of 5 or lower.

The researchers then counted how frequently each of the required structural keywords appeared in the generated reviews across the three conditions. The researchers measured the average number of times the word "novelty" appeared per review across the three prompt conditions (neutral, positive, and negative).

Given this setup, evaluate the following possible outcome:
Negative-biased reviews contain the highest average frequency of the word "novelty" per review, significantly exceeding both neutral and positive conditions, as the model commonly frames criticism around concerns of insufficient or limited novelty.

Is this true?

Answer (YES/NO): YES